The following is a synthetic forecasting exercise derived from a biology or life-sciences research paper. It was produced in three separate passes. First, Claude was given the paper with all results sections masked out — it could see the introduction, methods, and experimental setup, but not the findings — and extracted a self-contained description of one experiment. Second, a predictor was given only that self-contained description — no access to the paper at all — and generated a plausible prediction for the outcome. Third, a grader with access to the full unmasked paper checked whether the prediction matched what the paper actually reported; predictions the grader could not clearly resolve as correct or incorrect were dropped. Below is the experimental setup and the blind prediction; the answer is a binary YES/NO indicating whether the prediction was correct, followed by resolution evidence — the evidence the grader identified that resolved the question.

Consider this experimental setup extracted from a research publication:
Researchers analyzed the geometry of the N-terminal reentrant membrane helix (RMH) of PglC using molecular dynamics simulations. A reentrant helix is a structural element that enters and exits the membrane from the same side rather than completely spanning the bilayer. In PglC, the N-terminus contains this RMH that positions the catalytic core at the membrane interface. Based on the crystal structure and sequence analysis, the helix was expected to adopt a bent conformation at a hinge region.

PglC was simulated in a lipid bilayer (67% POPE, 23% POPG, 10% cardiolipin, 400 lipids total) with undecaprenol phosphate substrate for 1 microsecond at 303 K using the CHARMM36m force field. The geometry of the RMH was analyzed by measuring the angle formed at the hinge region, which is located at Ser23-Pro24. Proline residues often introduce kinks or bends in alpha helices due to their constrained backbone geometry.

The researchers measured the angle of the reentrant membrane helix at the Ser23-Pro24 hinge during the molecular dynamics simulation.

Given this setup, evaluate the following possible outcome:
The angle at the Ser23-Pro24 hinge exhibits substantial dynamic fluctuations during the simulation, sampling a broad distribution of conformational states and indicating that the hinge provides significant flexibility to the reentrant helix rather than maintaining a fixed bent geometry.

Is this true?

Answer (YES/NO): NO